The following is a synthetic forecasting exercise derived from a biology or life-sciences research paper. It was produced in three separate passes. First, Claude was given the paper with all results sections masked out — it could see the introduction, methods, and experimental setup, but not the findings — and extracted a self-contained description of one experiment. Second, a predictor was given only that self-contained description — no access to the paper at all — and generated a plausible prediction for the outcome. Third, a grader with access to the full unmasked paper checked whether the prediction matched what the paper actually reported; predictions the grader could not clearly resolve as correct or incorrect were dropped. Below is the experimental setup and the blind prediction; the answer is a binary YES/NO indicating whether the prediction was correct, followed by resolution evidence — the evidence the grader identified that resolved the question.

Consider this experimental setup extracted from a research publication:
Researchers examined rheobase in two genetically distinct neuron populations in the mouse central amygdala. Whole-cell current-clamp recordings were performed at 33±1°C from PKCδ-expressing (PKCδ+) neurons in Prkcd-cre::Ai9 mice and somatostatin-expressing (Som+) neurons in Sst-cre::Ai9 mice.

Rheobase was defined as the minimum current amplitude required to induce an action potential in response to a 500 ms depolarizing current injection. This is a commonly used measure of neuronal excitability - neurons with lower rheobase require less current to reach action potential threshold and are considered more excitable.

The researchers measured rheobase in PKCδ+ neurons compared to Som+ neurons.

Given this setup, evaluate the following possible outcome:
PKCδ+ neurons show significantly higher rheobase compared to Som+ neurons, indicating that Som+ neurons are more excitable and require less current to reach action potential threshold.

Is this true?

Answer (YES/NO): NO